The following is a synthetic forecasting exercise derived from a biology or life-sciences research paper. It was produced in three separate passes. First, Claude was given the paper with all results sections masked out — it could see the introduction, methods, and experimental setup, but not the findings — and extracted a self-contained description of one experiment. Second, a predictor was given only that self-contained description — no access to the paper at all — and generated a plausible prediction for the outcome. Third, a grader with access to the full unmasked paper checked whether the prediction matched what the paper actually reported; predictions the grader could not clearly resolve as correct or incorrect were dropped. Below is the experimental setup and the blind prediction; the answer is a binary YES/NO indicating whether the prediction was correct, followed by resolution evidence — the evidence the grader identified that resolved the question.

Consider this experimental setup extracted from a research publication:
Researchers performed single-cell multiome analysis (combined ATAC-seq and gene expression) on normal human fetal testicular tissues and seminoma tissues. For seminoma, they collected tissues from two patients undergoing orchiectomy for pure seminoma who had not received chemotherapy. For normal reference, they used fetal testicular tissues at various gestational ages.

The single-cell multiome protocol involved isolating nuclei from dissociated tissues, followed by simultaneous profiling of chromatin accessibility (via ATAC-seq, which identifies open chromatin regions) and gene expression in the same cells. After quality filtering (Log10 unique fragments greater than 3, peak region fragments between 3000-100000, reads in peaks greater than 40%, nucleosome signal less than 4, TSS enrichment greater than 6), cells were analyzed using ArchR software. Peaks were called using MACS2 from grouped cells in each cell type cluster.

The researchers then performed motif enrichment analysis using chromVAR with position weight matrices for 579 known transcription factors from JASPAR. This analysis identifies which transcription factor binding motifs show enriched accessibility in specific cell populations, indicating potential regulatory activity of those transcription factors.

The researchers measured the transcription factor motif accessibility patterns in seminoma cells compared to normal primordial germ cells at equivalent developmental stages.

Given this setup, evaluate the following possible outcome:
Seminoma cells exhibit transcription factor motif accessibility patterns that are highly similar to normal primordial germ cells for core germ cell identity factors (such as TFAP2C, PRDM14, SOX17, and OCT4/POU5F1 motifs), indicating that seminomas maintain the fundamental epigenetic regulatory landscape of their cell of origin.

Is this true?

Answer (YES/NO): NO